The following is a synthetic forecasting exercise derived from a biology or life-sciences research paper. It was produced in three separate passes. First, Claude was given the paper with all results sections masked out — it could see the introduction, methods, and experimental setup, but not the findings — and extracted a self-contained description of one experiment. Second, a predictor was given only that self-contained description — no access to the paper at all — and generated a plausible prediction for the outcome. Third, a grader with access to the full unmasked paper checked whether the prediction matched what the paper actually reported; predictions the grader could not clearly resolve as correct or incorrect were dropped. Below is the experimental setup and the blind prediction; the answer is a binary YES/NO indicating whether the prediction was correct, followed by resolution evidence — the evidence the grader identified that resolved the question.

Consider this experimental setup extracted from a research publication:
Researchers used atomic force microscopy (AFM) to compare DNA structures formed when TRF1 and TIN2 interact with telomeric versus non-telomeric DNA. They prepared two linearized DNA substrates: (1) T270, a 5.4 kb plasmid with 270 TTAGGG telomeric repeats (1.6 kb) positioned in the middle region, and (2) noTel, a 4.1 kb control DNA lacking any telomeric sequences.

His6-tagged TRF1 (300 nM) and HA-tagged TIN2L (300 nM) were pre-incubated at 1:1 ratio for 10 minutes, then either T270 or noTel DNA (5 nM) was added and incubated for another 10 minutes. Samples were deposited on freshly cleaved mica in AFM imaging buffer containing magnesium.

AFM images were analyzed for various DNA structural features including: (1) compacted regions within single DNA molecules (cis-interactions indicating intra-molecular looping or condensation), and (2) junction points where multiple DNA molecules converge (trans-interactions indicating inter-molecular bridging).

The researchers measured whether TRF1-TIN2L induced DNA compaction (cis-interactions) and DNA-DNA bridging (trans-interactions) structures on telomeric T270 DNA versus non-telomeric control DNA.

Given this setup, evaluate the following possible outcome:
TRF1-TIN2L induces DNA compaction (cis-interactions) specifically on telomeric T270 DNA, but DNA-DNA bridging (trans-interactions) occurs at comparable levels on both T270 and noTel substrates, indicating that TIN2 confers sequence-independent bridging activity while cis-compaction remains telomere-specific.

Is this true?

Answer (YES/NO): NO